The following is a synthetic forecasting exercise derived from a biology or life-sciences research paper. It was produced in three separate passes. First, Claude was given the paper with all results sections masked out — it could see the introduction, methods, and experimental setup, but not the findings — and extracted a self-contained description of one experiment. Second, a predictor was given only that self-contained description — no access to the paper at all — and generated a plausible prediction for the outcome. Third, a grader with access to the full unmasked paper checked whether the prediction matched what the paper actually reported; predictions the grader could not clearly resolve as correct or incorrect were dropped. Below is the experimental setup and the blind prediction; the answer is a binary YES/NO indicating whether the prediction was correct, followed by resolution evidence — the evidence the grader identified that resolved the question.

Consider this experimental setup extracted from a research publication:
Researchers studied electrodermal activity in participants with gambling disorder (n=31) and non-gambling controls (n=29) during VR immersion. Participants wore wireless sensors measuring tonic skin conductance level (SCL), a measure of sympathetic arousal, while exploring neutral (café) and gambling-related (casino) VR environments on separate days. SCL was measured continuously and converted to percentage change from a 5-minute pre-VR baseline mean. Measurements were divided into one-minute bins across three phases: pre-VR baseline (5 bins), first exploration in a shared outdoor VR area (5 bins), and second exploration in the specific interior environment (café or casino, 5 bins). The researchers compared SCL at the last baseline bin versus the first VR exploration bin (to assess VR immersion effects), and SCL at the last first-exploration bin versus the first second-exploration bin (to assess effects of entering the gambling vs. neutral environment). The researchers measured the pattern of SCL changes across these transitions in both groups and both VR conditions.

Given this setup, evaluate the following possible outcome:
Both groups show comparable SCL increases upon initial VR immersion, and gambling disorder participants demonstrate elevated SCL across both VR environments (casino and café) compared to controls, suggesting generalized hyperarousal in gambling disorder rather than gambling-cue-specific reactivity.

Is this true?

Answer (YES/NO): NO